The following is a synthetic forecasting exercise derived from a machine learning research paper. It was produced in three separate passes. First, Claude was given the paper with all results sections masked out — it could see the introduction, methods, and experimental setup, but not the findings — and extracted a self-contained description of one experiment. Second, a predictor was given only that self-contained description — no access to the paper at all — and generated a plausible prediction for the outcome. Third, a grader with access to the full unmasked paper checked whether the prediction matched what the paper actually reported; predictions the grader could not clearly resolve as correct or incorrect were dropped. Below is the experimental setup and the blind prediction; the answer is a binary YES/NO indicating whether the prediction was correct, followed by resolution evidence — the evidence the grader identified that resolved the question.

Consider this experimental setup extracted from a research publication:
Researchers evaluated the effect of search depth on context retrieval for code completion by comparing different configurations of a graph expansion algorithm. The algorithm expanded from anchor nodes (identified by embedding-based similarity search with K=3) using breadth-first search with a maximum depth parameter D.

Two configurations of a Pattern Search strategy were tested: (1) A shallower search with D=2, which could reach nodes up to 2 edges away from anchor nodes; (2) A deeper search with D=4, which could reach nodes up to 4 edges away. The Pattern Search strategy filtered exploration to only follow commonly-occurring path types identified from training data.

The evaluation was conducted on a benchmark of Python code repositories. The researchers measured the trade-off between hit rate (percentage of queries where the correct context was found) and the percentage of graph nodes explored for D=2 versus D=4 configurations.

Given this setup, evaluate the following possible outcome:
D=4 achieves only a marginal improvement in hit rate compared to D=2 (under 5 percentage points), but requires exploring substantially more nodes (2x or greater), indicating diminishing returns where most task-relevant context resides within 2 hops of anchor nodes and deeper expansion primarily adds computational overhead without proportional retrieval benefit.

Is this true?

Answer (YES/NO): NO